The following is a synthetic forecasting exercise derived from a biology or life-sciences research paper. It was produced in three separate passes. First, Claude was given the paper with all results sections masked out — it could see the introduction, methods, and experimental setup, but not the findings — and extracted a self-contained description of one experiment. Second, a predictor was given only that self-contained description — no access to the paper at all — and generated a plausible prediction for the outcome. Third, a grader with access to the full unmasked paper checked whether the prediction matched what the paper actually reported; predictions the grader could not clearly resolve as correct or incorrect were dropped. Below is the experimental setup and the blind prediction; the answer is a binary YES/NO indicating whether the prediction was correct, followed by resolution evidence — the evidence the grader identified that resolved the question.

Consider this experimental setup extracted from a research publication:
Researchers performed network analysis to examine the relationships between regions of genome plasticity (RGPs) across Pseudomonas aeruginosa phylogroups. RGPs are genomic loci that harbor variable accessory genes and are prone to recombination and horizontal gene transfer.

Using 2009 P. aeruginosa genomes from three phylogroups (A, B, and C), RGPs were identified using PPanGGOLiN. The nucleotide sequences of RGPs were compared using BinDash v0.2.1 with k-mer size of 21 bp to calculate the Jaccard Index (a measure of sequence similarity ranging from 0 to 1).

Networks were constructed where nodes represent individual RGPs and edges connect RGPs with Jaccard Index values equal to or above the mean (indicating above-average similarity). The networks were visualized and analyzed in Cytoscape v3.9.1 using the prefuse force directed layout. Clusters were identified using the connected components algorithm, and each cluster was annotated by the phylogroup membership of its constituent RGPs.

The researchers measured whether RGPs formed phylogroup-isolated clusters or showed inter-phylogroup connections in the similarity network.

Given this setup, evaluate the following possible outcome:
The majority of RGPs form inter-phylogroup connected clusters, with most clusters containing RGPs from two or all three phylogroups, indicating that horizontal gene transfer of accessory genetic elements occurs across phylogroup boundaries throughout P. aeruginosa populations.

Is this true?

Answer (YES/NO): NO